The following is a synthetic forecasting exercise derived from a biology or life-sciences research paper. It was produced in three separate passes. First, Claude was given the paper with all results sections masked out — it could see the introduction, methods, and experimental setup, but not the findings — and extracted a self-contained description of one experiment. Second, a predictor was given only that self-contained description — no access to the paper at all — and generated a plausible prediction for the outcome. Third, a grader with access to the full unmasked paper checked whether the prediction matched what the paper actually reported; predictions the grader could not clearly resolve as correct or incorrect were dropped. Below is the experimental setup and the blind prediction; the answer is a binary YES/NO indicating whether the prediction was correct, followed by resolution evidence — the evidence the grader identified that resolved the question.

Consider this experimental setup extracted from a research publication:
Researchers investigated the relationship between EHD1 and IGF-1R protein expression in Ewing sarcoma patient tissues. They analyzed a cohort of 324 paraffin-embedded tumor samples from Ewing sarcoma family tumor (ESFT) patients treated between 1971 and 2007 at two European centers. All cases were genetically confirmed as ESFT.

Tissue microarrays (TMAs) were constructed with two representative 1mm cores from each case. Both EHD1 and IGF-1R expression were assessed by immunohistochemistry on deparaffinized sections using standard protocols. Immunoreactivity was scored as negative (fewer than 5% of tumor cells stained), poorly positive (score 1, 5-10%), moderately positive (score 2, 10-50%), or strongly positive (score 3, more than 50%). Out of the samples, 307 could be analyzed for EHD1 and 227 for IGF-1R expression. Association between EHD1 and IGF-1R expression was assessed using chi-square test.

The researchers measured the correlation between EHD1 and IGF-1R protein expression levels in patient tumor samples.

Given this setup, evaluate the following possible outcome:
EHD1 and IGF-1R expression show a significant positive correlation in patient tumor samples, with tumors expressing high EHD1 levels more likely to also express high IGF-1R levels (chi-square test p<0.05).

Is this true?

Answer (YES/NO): YES